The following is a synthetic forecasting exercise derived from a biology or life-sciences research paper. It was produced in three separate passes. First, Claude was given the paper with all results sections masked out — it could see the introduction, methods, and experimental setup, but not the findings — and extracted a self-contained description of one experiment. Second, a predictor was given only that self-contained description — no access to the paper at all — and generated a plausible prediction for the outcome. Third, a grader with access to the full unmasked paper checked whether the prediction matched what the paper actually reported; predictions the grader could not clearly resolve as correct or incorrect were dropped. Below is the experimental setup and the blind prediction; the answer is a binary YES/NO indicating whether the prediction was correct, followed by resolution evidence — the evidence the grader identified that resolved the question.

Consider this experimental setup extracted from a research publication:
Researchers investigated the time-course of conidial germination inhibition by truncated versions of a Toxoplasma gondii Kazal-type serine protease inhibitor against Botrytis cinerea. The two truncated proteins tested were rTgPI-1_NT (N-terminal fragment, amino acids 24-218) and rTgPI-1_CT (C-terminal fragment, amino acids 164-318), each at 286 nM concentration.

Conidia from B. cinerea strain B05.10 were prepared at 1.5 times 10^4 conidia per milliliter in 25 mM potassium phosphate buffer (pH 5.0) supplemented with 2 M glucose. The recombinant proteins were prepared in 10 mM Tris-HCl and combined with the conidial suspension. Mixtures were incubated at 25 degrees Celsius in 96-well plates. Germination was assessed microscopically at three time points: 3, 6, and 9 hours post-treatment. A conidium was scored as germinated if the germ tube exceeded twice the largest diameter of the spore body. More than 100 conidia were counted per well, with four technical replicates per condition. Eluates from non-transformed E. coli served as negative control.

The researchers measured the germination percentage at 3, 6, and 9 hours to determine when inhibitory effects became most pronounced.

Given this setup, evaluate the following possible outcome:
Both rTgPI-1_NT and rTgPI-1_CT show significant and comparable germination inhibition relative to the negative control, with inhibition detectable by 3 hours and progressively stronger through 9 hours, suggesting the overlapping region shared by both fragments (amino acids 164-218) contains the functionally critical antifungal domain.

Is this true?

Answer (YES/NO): NO